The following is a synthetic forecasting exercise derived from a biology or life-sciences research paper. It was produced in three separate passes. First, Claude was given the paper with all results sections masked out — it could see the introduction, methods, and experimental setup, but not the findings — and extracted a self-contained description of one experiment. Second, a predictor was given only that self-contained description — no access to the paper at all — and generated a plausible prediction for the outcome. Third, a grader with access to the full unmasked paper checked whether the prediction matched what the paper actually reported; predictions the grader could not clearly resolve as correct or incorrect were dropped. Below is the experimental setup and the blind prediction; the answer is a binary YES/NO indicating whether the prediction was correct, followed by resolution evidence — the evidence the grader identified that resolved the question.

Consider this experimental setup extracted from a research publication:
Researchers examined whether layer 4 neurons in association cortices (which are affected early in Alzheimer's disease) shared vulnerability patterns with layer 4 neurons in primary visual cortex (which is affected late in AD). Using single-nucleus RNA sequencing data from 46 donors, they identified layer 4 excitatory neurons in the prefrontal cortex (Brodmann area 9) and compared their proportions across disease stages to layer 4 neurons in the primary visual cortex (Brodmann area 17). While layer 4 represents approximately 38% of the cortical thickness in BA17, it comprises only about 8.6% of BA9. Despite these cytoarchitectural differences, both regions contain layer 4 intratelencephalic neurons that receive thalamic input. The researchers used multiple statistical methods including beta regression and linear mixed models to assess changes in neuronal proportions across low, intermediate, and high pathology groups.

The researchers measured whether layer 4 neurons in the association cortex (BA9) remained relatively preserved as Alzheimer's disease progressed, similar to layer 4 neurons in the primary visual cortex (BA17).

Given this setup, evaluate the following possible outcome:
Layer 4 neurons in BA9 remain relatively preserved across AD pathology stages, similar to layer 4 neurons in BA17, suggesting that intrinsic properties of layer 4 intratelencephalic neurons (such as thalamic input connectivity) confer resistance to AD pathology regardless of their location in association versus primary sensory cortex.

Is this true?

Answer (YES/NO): YES